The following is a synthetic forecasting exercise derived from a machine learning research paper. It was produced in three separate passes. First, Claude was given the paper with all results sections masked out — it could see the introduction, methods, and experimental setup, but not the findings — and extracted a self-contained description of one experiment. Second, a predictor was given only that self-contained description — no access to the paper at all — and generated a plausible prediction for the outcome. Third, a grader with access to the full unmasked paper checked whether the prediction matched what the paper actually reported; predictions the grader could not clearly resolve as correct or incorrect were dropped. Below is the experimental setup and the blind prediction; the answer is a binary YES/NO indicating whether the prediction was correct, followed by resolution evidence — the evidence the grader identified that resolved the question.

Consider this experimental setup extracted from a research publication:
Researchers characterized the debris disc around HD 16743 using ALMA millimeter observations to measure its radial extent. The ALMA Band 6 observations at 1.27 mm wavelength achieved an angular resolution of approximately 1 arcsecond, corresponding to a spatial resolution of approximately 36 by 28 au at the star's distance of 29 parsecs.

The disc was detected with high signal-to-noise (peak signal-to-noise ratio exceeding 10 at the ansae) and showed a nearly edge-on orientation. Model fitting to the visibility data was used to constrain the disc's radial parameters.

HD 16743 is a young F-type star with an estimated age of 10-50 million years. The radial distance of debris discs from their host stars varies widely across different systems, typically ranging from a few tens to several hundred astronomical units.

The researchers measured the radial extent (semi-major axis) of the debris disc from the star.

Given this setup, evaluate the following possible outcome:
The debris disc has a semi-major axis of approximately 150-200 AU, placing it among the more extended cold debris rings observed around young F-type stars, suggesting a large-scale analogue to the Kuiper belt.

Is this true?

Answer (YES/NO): YES